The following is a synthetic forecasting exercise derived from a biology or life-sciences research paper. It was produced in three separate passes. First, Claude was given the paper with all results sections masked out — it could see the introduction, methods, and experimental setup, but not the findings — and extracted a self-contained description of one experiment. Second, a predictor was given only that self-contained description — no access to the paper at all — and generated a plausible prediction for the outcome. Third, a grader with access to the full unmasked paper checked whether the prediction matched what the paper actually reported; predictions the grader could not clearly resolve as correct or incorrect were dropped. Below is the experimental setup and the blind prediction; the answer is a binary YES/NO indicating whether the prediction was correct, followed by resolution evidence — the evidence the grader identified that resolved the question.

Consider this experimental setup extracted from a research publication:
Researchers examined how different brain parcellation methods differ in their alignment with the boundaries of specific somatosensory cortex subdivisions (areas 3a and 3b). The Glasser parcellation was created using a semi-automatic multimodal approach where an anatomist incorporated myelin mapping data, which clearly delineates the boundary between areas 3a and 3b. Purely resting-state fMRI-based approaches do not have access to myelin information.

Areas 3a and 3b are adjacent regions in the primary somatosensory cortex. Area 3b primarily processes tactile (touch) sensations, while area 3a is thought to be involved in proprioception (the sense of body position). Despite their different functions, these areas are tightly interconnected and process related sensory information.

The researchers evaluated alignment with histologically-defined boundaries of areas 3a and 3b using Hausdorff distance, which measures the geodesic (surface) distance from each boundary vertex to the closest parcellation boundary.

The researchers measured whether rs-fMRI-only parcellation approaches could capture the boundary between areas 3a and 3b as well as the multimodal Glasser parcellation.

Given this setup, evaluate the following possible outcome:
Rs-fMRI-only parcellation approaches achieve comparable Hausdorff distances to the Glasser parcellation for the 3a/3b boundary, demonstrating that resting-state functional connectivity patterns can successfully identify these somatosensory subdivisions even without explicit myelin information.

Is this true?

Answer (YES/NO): NO